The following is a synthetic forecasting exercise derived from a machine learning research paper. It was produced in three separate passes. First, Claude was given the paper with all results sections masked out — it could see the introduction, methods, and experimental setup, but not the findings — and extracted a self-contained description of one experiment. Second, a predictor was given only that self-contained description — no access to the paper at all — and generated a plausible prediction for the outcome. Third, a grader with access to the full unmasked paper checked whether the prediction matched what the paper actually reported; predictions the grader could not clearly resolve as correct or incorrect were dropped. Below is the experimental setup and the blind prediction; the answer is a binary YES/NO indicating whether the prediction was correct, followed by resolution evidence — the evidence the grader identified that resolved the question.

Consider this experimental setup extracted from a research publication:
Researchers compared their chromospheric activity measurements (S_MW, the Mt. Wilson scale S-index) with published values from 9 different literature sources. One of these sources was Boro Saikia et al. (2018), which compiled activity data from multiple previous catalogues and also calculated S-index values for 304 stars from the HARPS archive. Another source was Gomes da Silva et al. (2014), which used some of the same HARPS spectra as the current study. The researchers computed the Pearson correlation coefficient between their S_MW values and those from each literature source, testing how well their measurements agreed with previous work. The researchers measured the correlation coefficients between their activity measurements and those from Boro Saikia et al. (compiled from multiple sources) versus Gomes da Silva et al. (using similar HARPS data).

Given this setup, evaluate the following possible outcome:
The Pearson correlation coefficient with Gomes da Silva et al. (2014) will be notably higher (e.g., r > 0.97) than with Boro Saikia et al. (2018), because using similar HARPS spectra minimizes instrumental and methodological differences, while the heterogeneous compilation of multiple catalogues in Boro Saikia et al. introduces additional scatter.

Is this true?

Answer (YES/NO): YES